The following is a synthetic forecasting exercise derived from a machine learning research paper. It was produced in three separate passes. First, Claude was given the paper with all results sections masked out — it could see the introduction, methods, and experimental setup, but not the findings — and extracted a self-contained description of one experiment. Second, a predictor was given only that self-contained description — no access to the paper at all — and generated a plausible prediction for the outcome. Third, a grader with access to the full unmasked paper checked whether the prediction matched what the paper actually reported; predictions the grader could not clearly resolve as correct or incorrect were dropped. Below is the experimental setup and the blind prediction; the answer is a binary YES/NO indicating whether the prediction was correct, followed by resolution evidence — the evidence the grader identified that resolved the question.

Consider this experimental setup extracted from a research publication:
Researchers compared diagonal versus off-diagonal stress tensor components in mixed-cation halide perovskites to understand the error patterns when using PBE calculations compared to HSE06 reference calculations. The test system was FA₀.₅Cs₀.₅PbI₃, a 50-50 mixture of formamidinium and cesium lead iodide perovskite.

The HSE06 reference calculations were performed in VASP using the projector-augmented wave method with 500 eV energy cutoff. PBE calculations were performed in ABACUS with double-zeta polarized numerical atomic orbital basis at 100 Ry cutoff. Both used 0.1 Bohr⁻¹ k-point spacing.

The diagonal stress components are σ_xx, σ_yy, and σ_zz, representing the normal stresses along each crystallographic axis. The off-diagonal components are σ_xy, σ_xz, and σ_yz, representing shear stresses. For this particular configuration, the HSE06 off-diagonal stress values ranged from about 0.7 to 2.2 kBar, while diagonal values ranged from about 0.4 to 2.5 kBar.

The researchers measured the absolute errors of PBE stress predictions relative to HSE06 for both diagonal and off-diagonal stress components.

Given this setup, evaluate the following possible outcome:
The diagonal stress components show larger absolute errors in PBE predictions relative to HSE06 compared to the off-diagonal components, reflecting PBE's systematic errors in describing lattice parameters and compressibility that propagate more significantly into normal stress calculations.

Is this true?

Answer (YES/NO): YES